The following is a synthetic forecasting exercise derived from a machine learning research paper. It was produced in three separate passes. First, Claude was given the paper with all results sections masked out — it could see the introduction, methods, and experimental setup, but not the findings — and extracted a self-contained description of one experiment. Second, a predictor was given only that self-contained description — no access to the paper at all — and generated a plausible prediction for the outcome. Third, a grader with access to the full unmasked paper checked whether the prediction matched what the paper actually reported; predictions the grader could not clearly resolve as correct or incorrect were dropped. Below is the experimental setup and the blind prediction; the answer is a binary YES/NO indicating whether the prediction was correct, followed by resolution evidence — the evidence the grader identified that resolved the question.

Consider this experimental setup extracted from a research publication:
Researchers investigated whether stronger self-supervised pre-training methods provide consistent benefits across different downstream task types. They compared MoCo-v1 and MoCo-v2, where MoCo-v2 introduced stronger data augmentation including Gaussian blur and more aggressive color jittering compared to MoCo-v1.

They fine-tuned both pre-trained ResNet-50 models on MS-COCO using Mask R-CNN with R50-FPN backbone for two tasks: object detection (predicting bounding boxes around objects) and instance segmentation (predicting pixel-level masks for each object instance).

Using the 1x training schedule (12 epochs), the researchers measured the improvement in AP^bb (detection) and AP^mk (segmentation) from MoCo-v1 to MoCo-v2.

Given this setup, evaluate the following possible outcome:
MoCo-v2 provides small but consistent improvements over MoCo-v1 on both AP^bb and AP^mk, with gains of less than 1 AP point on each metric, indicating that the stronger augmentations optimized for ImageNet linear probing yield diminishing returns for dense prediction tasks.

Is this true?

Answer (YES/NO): YES